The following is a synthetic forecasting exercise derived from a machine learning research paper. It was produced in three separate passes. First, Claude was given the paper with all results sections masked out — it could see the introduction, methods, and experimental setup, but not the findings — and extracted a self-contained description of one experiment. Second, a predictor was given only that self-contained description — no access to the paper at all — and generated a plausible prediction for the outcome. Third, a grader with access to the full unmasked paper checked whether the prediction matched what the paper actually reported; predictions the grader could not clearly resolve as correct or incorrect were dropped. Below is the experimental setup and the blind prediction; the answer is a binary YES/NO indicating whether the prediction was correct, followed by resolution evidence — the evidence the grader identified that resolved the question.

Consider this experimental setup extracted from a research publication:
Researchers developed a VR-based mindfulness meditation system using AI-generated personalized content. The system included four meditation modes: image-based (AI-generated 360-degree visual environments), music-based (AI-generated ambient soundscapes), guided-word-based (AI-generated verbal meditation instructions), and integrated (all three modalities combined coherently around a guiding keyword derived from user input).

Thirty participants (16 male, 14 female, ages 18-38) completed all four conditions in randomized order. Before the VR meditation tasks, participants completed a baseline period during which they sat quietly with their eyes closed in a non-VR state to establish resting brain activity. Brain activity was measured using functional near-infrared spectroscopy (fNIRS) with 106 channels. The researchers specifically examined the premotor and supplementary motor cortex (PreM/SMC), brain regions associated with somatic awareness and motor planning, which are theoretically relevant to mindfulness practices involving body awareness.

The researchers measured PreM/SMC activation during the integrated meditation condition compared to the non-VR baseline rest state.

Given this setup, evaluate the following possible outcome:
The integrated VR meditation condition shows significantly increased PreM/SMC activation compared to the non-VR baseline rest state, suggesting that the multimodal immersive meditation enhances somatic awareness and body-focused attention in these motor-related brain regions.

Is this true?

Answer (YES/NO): YES